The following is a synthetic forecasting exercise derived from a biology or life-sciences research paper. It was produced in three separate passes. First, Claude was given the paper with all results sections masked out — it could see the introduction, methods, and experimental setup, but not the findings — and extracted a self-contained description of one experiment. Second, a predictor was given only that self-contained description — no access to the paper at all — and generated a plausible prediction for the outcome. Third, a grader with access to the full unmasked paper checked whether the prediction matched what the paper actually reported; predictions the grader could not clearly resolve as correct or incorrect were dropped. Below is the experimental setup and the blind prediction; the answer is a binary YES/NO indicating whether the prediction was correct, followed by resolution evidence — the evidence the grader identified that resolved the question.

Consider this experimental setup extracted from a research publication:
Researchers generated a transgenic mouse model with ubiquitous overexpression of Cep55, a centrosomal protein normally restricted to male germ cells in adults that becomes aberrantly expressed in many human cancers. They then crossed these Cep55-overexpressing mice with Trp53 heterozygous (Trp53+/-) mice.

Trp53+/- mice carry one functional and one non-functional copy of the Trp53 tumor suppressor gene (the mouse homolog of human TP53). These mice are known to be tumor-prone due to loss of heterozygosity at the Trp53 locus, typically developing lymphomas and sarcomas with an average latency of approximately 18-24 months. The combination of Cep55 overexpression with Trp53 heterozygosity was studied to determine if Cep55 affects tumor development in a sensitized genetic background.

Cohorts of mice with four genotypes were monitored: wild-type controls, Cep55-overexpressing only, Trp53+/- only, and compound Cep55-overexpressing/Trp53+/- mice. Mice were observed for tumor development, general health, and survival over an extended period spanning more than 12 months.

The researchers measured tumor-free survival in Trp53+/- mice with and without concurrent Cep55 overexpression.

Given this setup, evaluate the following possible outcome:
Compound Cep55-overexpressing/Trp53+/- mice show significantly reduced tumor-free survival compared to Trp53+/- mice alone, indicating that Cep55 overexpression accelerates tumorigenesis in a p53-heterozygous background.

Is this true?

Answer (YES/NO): YES